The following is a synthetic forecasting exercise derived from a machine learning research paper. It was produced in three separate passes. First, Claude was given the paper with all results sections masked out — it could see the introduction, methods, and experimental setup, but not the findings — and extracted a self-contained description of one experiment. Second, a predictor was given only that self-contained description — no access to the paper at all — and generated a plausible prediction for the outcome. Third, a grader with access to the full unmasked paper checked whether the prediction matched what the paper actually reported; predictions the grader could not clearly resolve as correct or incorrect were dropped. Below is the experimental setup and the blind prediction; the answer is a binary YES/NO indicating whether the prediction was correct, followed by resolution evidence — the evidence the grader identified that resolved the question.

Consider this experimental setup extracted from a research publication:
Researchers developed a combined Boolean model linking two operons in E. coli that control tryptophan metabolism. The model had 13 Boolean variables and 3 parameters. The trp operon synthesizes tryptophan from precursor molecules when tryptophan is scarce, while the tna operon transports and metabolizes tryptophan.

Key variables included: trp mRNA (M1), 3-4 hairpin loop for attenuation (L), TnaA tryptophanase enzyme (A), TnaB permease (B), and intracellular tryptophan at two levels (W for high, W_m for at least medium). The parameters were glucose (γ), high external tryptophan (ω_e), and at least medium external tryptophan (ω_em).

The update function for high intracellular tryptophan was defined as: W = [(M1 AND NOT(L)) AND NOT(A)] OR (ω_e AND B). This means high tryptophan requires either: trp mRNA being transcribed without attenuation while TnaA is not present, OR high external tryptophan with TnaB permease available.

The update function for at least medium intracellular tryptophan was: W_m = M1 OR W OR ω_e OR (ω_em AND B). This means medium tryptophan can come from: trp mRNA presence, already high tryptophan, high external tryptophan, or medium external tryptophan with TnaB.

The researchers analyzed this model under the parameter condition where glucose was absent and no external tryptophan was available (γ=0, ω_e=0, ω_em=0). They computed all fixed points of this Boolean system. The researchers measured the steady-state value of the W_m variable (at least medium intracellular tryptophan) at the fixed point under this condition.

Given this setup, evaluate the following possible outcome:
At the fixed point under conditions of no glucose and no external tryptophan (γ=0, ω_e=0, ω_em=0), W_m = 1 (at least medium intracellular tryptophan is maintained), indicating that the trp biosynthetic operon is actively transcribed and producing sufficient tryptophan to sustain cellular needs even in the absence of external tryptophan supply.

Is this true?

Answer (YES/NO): YES